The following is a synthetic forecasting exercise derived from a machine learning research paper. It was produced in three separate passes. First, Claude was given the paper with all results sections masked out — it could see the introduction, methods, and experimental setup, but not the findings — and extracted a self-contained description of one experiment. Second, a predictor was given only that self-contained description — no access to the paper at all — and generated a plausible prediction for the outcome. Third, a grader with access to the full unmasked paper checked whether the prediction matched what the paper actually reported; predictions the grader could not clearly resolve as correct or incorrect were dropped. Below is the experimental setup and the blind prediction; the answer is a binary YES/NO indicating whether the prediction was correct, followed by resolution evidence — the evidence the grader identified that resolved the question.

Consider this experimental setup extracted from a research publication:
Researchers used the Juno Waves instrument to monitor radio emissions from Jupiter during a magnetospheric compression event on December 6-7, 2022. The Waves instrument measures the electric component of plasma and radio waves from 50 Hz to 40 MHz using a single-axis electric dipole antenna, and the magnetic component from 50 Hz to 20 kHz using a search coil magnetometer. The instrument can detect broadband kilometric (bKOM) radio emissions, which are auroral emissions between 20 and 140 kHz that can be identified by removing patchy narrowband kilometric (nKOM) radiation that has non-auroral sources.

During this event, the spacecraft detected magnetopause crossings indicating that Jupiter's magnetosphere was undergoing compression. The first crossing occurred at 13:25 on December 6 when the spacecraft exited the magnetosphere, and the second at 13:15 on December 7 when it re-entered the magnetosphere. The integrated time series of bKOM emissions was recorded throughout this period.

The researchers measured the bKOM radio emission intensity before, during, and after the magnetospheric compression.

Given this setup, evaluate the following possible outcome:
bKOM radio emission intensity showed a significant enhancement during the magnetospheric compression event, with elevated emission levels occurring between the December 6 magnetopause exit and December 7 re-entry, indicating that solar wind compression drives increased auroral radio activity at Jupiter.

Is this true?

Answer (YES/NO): YES